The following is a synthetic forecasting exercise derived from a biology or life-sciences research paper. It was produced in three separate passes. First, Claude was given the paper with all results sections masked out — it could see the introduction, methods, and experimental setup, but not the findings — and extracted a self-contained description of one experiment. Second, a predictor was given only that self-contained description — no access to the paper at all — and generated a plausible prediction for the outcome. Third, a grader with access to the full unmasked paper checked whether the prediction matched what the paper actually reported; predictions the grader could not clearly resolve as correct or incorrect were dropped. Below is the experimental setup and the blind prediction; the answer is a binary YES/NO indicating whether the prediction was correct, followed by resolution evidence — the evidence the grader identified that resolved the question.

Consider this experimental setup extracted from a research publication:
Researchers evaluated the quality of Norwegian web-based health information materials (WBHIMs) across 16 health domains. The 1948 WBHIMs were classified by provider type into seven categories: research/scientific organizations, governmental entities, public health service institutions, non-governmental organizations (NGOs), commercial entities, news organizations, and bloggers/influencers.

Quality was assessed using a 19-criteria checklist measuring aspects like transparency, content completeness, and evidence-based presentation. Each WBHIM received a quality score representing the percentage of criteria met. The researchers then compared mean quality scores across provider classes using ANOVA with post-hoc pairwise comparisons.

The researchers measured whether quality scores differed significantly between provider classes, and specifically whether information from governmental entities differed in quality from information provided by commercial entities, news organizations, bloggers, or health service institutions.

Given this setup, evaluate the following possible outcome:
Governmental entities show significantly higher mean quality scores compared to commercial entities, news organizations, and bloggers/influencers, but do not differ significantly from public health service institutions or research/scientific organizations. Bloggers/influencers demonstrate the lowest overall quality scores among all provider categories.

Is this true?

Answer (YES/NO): NO